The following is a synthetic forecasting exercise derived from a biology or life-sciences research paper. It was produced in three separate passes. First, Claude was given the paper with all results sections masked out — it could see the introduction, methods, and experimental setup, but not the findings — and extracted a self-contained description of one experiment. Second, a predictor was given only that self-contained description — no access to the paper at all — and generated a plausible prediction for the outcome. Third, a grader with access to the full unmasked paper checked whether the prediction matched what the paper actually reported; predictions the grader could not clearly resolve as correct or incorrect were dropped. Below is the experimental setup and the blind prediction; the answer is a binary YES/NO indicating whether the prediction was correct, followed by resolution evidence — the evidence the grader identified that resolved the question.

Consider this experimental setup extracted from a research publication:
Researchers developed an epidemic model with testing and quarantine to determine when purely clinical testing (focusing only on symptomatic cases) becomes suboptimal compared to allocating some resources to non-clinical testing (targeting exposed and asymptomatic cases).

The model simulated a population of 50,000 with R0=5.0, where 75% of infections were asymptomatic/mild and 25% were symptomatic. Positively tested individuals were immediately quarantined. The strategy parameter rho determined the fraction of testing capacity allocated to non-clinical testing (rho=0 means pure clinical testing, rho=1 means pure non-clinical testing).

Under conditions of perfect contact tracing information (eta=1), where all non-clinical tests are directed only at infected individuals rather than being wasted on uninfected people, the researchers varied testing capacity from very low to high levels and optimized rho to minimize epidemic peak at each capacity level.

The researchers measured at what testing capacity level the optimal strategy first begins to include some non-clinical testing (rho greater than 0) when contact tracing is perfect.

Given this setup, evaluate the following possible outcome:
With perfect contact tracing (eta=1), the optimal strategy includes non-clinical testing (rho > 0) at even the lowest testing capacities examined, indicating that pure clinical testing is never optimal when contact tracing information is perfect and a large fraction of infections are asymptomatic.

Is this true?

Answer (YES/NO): NO